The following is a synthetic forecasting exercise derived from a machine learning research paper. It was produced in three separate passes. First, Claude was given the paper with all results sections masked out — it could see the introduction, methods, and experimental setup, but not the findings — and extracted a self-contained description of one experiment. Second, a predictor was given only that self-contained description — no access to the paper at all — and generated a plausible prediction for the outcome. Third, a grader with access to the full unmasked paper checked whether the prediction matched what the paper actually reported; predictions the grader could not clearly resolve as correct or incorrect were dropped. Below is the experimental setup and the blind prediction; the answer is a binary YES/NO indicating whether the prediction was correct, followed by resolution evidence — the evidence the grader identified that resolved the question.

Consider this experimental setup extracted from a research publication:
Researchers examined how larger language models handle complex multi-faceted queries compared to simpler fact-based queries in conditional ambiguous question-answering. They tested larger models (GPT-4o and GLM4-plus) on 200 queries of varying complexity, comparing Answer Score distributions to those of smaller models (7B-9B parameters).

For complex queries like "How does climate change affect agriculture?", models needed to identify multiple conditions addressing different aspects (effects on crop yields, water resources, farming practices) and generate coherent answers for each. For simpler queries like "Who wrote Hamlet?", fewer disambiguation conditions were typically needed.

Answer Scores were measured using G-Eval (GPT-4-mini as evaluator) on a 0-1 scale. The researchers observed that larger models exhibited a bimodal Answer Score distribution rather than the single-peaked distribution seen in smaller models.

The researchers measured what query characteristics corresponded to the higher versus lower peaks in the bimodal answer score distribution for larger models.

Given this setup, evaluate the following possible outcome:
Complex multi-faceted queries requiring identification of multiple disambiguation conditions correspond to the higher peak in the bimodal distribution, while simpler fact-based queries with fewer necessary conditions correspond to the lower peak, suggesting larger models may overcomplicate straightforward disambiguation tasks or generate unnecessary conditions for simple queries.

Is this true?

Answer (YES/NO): NO